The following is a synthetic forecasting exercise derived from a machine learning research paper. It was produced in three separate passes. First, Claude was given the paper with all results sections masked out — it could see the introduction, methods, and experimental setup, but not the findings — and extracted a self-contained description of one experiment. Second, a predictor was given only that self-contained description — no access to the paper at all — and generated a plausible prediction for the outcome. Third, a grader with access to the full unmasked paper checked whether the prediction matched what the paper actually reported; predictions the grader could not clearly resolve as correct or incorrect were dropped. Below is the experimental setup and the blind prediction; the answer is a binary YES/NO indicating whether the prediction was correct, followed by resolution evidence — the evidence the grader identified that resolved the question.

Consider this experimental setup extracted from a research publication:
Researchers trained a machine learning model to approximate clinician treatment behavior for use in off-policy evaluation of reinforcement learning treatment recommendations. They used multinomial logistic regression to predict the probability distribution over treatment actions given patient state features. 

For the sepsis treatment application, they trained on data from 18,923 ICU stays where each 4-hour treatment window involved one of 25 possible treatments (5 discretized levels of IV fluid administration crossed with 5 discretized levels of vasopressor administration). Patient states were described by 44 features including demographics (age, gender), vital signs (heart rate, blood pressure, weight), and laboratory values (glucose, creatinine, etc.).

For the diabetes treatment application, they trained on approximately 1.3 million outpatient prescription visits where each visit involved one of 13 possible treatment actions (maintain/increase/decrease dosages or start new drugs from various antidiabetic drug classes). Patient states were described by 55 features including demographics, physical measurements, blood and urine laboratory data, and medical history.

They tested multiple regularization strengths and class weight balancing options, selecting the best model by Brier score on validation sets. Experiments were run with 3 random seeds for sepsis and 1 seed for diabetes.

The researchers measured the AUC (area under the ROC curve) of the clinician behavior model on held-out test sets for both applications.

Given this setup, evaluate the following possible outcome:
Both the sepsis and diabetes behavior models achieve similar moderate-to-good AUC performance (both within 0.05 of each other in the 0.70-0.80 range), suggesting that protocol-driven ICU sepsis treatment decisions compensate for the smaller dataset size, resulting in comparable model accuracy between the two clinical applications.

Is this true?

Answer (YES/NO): NO